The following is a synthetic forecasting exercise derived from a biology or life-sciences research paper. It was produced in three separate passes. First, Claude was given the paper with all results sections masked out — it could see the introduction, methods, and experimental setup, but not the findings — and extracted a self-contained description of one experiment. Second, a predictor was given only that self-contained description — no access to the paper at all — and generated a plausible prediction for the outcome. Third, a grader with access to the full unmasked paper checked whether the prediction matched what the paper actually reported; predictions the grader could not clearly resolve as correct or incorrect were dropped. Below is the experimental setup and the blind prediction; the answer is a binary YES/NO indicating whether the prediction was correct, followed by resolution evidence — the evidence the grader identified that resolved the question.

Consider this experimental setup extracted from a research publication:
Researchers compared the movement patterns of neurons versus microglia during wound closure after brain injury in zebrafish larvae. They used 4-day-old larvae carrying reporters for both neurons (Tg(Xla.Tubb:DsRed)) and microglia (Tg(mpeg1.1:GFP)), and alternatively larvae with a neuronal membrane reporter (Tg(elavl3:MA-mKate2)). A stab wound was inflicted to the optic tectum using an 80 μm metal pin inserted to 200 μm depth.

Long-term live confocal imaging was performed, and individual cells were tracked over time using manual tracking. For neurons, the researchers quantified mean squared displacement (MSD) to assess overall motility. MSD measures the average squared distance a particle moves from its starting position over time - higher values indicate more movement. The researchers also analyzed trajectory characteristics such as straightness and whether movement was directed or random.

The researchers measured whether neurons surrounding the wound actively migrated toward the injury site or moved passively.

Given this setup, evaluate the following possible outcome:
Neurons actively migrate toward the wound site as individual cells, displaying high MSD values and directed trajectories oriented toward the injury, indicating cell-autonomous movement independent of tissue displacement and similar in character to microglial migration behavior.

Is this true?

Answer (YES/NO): NO